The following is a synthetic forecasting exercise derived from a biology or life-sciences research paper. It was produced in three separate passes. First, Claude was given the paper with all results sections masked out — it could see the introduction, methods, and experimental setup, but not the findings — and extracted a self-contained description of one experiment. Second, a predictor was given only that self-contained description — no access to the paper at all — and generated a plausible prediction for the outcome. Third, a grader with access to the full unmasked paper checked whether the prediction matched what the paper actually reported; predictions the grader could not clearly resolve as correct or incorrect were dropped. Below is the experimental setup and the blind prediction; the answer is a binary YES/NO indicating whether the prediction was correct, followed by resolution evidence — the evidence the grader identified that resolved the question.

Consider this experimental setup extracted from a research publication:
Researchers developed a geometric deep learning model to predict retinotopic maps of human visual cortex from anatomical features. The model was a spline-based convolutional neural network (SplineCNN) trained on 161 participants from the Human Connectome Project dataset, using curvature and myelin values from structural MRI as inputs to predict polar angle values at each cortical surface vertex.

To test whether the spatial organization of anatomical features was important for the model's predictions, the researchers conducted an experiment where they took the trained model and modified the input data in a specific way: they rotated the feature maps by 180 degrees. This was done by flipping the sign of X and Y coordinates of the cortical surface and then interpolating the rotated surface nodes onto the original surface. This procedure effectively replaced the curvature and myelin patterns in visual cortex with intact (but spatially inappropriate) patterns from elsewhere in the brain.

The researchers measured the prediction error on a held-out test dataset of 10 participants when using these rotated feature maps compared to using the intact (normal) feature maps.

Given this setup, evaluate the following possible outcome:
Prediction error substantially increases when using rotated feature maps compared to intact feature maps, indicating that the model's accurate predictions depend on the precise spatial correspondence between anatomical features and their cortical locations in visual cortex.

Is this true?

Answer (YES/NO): YES